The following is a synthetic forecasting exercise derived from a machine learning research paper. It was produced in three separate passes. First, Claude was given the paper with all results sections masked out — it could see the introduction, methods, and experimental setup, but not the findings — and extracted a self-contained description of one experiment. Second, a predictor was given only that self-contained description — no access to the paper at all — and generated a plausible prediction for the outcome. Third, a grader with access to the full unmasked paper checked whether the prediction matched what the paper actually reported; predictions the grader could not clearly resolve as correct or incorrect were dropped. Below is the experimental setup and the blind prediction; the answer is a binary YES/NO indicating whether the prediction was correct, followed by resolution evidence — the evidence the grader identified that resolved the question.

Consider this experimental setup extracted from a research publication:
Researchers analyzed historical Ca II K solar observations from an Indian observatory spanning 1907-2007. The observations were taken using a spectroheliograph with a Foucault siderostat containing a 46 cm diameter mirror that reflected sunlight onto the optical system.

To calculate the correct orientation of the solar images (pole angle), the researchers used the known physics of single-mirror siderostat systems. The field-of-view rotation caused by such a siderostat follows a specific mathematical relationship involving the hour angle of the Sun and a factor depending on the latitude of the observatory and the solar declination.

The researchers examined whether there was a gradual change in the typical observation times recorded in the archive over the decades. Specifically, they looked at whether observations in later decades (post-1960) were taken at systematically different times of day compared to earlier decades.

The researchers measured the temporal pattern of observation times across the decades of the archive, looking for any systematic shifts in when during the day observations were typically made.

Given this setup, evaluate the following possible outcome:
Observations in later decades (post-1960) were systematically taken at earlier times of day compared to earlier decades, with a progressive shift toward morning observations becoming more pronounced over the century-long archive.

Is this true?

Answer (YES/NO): YES